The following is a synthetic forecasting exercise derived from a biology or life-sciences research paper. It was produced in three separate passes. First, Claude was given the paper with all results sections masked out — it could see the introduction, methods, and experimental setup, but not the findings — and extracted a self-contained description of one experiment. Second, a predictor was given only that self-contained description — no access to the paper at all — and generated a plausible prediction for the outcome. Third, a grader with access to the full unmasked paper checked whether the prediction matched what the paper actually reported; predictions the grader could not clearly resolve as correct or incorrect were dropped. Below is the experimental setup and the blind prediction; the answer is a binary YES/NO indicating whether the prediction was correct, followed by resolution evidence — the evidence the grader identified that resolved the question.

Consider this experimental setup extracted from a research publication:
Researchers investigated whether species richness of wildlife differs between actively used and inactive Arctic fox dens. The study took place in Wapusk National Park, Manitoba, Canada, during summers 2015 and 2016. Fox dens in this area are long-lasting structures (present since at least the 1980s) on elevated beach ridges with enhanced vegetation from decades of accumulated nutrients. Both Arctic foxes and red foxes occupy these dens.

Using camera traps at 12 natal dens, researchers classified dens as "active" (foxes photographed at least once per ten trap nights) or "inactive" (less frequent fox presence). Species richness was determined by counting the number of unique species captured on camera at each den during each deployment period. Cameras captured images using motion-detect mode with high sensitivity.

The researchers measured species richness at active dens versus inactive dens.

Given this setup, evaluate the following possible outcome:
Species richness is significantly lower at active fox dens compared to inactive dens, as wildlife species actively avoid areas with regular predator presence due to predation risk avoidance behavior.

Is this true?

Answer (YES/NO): NO